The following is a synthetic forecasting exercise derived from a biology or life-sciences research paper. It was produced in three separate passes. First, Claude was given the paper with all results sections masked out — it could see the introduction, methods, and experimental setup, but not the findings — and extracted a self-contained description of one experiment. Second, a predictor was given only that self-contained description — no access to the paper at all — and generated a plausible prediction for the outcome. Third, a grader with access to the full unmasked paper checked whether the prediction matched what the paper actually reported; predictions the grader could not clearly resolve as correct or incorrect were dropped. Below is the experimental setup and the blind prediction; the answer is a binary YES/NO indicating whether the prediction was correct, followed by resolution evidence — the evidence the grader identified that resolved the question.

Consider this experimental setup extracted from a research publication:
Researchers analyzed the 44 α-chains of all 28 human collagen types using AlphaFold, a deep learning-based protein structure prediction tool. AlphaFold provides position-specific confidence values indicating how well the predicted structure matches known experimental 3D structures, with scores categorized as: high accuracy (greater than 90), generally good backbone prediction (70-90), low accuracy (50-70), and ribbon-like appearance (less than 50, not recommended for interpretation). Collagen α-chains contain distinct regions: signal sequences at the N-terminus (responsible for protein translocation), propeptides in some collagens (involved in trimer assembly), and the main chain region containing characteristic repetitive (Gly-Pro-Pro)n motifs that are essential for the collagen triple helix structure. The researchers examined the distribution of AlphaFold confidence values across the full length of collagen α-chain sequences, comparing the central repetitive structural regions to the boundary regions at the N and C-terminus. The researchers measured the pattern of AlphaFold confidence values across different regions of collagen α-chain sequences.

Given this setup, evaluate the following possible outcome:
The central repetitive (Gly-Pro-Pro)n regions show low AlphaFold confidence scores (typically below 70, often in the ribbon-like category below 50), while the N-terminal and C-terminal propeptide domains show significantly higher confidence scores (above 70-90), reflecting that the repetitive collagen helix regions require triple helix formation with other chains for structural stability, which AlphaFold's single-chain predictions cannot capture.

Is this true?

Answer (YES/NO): YES